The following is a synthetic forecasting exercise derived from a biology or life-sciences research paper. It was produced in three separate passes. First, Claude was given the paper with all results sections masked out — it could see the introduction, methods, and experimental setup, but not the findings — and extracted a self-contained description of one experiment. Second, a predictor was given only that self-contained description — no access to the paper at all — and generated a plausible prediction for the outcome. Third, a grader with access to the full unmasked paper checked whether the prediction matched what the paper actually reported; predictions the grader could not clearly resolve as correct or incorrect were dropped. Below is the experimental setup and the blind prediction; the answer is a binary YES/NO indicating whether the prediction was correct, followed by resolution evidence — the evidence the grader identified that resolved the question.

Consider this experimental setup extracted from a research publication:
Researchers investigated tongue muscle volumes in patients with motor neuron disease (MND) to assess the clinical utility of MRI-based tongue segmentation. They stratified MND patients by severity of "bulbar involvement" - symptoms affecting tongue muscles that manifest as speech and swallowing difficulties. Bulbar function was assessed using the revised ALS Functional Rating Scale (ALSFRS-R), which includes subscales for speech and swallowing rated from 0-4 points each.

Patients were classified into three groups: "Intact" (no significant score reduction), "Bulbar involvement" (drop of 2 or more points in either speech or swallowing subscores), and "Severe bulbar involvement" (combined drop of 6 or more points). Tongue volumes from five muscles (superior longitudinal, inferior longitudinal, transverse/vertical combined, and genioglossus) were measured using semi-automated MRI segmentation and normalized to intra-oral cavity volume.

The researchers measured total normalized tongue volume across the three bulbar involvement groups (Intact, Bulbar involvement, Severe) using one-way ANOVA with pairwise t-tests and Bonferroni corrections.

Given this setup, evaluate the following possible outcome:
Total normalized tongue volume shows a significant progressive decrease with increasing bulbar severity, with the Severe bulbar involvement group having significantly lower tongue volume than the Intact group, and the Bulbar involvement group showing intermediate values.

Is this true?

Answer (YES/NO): NO